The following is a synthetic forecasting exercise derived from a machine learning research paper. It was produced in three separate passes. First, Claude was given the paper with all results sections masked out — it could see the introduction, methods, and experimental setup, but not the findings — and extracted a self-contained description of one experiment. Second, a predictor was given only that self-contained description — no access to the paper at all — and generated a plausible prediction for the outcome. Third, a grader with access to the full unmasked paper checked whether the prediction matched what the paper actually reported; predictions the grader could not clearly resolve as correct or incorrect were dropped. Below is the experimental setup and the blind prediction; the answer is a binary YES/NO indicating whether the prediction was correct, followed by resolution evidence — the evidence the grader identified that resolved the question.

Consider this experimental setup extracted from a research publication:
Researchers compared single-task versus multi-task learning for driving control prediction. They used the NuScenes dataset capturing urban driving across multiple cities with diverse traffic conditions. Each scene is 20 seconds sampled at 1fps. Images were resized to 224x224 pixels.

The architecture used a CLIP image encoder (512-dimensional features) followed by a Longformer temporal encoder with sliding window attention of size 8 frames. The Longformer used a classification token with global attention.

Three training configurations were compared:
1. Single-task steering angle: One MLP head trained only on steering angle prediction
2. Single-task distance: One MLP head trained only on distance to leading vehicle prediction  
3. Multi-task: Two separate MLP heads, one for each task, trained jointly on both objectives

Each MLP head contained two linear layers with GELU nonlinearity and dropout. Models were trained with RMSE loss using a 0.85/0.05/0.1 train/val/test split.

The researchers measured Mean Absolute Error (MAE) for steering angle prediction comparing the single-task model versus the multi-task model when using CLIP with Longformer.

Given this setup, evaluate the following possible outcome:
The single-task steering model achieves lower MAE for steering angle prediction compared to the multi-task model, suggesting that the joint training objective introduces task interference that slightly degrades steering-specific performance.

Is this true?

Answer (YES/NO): YES